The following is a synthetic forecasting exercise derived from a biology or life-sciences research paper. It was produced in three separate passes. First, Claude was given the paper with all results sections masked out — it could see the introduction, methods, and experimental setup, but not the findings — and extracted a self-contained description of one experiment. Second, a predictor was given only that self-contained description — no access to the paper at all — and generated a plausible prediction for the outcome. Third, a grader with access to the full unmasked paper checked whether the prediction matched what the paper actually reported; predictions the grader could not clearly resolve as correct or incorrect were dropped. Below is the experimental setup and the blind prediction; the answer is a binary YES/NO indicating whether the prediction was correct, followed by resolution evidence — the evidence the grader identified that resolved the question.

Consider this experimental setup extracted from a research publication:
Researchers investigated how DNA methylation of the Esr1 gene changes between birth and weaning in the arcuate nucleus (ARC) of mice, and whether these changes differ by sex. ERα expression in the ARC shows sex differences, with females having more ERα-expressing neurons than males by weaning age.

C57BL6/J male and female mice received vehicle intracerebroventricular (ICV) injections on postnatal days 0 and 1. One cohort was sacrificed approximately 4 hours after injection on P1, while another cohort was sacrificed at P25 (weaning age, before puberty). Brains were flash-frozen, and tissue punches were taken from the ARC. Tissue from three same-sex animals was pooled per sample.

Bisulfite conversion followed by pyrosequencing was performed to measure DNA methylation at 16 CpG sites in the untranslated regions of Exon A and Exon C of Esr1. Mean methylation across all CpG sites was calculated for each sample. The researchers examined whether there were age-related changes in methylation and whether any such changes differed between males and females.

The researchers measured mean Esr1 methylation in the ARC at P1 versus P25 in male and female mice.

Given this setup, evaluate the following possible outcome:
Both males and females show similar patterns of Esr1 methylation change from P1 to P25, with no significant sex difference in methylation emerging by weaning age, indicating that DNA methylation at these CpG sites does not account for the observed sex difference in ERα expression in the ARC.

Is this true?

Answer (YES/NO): NO